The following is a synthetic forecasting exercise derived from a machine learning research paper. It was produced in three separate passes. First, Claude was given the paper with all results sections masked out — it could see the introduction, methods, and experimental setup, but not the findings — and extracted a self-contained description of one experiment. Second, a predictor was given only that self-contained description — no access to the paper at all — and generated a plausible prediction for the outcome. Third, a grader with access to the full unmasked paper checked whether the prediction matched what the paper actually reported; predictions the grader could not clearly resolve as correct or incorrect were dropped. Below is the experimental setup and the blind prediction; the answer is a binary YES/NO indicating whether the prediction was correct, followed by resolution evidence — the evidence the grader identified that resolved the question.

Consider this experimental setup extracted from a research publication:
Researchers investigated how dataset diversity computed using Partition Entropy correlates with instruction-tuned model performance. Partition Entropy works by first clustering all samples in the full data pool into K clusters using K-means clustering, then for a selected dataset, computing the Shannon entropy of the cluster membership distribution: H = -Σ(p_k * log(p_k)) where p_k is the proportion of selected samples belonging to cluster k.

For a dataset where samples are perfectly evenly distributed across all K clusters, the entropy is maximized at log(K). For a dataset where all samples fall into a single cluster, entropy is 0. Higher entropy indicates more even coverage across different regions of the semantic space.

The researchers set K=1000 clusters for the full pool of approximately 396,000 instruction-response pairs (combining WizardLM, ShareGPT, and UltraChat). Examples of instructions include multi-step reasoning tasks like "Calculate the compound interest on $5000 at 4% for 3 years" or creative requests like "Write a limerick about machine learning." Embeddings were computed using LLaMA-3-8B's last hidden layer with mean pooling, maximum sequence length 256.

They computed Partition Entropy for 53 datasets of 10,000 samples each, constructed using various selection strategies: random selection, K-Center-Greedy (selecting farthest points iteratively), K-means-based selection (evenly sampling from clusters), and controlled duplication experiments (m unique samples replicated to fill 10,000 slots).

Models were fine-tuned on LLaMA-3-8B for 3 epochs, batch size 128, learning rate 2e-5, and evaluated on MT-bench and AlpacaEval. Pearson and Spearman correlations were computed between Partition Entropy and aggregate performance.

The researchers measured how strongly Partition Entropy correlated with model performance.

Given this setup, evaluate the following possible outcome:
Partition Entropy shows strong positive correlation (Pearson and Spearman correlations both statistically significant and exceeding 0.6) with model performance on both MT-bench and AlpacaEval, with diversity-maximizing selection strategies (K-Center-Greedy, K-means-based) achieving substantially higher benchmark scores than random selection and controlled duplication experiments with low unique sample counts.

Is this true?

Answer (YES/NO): YES